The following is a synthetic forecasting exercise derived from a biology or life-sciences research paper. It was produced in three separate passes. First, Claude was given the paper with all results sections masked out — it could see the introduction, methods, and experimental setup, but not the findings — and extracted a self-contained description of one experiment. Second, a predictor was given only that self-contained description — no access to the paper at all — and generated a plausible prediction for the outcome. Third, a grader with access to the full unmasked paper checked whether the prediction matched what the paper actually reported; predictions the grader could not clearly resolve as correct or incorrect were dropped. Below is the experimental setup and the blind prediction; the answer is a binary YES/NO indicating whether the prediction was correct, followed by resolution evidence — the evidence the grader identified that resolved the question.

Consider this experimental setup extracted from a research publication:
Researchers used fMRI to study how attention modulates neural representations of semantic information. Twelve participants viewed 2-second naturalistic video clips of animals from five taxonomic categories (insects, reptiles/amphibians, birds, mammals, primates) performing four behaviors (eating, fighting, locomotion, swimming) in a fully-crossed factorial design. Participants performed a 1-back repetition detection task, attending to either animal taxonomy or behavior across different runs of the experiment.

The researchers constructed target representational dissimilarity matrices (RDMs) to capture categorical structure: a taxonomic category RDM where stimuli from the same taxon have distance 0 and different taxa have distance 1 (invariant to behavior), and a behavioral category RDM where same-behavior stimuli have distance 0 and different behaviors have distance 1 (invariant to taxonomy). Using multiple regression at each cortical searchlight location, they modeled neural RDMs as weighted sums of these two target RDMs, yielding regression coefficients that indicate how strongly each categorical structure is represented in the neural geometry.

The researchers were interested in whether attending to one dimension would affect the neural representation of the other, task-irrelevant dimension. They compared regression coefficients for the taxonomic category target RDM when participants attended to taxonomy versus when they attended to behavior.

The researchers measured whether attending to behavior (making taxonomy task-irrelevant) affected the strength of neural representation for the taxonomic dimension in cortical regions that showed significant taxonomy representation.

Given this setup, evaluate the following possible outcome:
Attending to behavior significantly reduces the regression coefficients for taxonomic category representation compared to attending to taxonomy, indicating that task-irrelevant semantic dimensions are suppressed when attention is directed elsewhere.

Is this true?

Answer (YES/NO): YES